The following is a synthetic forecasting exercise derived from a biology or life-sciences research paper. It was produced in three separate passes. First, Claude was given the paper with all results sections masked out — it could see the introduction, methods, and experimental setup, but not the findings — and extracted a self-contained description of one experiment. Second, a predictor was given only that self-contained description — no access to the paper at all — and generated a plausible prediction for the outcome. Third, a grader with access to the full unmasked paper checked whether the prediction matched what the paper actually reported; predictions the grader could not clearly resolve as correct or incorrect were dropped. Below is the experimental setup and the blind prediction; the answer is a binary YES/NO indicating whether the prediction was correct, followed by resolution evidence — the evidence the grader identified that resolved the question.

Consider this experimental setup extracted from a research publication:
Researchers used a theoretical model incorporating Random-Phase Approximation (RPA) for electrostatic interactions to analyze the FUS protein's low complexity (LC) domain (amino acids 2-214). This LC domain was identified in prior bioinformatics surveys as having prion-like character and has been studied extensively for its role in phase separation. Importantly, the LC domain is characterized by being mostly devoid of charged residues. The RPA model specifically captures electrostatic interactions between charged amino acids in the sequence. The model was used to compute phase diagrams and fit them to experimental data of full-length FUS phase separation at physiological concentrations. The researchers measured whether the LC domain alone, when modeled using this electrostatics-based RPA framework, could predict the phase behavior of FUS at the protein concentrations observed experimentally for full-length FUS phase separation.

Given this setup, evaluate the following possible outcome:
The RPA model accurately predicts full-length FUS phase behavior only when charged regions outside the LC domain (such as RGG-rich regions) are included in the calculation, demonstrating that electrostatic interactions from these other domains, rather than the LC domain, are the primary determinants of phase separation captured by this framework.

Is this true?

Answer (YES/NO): YES